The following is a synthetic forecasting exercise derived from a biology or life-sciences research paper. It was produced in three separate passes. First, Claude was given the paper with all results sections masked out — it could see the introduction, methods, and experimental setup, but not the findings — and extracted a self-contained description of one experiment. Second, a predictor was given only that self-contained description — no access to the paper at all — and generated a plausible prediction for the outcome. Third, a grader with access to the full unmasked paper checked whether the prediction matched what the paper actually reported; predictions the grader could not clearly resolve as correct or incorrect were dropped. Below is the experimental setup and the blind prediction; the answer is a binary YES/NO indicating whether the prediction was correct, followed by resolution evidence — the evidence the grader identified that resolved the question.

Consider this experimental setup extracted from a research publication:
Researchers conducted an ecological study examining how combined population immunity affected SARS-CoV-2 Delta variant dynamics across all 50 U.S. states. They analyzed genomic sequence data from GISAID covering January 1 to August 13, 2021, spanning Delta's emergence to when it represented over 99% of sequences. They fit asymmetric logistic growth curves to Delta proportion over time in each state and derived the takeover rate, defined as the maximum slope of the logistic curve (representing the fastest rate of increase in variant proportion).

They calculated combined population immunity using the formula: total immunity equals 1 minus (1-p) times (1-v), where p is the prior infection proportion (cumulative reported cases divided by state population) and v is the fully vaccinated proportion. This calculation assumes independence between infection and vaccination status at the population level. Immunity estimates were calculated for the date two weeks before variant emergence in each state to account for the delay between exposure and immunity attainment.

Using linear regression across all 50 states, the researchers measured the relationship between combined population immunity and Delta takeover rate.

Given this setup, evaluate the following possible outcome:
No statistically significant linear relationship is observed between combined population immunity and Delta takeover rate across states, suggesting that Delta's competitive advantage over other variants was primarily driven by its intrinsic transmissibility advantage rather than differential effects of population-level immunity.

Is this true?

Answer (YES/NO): YES